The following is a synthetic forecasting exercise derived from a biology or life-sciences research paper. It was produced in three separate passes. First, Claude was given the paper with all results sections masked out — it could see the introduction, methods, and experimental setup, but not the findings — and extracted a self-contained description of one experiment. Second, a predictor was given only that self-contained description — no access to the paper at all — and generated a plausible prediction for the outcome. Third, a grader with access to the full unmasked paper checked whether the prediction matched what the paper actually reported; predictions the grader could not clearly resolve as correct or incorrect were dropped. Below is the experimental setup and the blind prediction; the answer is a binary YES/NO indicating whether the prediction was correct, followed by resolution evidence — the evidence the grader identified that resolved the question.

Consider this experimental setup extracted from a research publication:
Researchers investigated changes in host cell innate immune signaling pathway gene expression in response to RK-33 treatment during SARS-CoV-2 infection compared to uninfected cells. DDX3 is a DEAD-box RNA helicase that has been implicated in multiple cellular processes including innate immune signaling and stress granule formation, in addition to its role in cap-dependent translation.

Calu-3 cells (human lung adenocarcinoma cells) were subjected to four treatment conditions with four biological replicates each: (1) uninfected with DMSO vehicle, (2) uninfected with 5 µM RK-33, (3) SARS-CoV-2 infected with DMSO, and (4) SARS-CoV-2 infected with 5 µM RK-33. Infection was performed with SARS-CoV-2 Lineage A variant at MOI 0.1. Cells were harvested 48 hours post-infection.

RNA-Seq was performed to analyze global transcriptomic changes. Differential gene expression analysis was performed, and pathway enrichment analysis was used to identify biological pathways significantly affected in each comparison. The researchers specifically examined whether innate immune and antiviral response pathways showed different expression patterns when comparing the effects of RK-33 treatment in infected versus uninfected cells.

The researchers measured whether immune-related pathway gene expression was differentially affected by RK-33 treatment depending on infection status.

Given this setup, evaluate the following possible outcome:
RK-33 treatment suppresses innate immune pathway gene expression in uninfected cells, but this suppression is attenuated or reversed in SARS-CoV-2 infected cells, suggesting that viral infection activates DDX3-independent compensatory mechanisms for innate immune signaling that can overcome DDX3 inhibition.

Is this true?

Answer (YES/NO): NO